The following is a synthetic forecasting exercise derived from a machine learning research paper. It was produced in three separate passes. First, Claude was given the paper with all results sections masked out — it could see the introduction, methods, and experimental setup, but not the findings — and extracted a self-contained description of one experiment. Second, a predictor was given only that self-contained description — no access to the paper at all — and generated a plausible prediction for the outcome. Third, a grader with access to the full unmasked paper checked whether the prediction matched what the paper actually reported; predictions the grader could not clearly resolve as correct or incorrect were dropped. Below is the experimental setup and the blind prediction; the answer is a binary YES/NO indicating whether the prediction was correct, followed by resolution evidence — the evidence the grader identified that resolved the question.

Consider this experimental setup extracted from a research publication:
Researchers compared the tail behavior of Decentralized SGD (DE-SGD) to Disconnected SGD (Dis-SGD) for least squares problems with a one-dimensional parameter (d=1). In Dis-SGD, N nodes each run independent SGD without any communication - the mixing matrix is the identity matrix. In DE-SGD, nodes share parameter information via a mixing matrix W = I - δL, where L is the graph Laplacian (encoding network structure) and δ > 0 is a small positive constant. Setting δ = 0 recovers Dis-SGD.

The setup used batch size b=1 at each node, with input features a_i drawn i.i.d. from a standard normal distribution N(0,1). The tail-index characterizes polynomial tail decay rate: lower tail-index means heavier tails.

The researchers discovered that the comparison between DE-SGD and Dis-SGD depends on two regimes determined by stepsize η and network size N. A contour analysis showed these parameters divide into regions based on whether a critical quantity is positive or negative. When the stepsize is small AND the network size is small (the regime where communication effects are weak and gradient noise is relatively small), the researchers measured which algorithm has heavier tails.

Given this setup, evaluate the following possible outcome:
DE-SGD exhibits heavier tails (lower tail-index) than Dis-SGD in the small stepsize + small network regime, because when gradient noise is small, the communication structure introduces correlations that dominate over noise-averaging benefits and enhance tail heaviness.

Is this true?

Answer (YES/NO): NO